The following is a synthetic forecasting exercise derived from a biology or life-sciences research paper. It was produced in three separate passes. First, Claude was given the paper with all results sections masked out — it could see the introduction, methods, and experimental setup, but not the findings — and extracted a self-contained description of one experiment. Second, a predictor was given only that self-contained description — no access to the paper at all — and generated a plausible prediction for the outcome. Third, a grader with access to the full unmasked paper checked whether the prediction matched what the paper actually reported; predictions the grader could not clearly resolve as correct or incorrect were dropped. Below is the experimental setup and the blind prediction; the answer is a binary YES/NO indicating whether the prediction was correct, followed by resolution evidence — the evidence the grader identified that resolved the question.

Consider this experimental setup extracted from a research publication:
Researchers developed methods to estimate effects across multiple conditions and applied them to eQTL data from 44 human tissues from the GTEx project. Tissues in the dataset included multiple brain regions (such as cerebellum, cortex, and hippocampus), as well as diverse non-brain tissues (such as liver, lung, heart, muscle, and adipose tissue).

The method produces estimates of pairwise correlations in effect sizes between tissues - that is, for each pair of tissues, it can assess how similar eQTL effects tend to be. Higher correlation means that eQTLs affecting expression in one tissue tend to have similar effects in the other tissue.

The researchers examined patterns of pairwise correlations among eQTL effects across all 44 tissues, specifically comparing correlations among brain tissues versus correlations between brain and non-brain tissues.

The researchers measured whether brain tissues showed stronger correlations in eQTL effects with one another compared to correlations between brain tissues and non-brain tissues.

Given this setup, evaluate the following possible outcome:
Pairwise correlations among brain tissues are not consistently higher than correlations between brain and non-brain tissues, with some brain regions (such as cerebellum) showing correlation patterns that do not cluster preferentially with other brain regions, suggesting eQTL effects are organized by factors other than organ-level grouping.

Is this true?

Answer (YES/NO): NO